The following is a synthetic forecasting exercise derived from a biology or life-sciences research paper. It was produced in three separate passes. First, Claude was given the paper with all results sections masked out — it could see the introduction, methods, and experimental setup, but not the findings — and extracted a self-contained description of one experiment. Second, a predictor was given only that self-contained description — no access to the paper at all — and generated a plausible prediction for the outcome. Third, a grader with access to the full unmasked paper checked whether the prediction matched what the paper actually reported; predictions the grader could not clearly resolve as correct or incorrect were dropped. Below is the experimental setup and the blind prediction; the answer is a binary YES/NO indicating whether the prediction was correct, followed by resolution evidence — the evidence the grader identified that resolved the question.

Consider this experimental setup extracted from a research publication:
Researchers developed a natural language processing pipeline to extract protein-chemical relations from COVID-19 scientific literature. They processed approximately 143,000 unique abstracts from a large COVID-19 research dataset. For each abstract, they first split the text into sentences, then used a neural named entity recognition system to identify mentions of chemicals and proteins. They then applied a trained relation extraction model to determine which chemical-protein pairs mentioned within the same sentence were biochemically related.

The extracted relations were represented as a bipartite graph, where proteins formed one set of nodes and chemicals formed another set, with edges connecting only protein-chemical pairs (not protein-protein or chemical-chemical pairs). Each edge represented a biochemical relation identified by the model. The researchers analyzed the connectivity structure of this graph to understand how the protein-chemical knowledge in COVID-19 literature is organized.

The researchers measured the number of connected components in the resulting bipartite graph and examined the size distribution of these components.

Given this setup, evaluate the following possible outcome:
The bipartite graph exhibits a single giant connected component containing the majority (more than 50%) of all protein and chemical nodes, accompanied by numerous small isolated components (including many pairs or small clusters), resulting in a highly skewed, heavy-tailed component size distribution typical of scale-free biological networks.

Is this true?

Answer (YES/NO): NO